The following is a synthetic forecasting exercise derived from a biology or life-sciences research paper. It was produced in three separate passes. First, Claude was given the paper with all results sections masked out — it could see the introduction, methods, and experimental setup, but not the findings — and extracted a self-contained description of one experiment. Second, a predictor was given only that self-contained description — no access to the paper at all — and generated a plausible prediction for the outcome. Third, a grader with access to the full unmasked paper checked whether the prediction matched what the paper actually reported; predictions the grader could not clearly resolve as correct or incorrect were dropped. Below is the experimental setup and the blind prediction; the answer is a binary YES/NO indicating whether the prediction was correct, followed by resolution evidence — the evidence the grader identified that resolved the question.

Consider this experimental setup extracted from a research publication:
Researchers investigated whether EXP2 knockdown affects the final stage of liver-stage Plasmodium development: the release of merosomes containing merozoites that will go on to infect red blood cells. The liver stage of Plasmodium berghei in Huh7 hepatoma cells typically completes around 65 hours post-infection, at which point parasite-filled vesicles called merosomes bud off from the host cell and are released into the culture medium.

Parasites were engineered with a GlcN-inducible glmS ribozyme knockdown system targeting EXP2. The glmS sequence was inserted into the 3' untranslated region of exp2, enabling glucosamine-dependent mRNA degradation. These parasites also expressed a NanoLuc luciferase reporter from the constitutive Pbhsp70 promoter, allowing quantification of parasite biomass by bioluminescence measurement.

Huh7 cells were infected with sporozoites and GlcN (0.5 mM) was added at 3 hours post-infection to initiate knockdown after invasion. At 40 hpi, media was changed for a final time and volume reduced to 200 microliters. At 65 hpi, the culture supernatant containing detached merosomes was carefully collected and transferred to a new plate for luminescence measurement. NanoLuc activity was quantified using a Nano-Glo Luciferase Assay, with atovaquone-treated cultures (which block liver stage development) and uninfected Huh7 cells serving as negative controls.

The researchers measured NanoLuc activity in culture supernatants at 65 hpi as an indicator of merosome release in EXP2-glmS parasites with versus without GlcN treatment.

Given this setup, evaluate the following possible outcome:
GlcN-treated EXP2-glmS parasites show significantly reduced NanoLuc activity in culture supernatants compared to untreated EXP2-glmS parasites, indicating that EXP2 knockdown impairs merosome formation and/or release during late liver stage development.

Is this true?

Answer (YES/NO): YES